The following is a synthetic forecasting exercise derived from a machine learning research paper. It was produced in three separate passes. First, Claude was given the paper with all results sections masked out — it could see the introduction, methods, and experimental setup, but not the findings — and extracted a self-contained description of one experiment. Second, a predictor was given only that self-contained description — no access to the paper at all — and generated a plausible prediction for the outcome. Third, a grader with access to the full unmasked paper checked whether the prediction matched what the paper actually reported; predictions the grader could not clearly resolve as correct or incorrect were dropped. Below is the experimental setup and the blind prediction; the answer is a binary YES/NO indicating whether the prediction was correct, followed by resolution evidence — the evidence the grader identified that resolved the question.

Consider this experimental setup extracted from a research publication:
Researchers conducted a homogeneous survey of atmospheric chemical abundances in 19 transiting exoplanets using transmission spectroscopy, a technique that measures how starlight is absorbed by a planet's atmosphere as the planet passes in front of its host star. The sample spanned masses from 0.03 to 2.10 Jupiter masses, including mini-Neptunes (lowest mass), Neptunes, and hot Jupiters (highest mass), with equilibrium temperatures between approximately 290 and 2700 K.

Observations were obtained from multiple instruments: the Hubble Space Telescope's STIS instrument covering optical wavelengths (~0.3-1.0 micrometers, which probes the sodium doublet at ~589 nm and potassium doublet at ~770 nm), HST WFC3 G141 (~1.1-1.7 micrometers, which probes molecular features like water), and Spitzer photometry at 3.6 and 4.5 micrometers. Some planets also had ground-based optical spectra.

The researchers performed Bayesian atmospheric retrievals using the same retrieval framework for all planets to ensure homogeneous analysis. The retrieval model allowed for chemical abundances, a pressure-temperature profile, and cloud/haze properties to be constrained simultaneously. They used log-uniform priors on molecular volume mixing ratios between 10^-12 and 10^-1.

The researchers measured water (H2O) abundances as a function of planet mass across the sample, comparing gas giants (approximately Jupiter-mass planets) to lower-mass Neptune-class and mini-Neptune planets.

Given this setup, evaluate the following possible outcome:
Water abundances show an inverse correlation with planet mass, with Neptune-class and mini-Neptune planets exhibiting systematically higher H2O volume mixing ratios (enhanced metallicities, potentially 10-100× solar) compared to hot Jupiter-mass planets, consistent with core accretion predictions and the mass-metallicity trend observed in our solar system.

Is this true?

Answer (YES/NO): NO